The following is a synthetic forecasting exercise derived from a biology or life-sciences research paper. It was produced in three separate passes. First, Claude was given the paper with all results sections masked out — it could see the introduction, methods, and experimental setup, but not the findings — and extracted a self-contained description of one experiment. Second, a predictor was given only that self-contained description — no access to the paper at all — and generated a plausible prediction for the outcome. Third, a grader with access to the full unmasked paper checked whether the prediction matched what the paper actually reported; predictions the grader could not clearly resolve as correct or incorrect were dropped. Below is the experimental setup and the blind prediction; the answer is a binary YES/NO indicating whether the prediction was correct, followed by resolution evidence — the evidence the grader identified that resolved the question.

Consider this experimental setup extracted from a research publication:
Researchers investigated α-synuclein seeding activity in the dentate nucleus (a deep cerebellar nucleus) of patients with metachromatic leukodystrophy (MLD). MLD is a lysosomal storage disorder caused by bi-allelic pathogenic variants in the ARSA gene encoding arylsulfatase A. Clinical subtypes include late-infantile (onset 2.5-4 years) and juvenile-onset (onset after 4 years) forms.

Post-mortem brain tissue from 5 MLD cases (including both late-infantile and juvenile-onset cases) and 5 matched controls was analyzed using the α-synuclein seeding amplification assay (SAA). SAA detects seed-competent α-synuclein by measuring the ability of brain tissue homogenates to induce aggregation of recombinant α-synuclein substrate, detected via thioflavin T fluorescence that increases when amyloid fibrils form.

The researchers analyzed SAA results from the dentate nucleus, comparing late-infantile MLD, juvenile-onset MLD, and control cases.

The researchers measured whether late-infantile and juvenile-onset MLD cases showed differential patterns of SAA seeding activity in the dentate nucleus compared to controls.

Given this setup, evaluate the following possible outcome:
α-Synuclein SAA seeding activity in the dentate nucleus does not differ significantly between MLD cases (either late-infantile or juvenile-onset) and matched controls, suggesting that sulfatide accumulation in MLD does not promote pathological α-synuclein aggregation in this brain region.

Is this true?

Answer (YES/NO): NO